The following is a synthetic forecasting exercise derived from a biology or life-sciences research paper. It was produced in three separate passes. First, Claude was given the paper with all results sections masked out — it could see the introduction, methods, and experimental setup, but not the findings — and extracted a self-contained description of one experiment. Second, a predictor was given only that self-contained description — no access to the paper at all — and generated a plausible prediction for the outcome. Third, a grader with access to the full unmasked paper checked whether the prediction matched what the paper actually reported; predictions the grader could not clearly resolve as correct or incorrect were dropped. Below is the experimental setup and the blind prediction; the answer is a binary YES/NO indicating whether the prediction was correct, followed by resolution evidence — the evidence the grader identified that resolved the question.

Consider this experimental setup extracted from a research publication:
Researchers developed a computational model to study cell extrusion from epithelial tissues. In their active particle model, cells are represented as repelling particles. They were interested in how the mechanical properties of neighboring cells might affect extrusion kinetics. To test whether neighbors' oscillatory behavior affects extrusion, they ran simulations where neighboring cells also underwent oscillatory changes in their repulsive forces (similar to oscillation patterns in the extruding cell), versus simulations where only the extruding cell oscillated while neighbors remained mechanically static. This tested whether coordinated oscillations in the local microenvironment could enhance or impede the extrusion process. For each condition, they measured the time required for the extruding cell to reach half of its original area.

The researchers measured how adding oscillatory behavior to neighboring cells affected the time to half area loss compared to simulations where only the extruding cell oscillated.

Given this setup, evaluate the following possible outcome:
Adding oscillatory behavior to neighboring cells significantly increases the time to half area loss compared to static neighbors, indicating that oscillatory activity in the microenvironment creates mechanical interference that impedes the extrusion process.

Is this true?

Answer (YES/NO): NO